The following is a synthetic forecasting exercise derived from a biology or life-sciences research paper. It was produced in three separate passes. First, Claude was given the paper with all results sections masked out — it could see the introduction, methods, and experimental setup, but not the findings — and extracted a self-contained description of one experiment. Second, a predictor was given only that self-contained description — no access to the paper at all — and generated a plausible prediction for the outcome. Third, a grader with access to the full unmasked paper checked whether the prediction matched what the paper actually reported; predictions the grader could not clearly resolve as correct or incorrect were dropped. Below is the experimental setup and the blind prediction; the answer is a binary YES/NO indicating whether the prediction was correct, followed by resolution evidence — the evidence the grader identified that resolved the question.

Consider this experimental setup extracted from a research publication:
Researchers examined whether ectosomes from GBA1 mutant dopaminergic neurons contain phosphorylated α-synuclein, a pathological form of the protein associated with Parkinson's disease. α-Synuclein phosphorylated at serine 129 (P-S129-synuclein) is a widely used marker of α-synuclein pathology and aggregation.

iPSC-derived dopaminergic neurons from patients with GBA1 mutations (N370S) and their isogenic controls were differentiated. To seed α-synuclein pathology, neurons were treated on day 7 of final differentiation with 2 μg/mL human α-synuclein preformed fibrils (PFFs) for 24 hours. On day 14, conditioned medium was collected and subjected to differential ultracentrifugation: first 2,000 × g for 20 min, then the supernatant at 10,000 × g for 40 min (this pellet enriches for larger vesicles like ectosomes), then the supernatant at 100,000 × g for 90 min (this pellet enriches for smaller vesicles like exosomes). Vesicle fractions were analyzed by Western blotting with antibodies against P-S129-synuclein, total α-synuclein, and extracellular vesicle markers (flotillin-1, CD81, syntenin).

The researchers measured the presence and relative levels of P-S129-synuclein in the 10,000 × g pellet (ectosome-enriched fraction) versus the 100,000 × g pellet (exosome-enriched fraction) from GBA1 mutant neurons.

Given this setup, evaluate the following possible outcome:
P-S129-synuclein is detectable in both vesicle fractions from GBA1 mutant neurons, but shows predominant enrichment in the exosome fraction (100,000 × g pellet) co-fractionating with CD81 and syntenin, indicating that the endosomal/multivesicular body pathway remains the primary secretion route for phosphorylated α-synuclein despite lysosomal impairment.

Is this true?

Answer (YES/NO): NO